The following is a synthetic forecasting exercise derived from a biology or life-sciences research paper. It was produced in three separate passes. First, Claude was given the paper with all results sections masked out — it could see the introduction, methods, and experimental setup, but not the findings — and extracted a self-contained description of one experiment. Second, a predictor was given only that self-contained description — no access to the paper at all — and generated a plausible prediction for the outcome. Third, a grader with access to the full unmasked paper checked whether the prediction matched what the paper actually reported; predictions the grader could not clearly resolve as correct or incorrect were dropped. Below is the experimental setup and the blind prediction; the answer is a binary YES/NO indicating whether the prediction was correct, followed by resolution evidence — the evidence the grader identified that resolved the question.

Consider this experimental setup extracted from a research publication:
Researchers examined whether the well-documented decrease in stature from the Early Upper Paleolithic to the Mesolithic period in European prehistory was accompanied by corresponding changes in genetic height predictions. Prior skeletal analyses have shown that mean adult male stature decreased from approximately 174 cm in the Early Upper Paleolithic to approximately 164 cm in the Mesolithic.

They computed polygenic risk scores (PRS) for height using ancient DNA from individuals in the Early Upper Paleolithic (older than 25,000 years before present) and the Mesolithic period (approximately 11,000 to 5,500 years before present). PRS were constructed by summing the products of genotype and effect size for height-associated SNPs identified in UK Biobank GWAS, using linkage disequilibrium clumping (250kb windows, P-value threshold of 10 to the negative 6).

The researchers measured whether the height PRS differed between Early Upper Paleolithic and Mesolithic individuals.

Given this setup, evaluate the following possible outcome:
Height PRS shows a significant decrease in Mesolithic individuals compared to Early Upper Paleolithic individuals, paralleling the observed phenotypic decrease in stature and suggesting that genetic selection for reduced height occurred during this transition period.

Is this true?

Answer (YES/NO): NO